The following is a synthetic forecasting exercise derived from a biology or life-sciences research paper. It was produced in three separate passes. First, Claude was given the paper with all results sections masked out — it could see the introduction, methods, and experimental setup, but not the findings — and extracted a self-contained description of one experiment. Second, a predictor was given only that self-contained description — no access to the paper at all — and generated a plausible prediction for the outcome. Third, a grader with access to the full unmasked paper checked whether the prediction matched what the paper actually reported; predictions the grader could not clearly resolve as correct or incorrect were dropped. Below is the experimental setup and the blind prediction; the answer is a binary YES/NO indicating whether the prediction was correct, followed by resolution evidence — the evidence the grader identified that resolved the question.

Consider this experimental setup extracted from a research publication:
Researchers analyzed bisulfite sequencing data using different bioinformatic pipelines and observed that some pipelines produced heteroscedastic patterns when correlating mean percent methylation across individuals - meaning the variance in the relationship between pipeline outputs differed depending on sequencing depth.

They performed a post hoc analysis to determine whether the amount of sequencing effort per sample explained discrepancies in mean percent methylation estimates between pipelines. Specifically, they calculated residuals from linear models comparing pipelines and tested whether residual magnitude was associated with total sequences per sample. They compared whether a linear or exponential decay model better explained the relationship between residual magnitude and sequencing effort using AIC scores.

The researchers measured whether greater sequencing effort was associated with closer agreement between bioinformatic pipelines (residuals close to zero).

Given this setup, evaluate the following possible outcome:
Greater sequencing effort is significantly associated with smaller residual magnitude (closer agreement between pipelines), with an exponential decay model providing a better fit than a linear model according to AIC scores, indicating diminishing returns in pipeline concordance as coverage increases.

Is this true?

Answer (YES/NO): NO